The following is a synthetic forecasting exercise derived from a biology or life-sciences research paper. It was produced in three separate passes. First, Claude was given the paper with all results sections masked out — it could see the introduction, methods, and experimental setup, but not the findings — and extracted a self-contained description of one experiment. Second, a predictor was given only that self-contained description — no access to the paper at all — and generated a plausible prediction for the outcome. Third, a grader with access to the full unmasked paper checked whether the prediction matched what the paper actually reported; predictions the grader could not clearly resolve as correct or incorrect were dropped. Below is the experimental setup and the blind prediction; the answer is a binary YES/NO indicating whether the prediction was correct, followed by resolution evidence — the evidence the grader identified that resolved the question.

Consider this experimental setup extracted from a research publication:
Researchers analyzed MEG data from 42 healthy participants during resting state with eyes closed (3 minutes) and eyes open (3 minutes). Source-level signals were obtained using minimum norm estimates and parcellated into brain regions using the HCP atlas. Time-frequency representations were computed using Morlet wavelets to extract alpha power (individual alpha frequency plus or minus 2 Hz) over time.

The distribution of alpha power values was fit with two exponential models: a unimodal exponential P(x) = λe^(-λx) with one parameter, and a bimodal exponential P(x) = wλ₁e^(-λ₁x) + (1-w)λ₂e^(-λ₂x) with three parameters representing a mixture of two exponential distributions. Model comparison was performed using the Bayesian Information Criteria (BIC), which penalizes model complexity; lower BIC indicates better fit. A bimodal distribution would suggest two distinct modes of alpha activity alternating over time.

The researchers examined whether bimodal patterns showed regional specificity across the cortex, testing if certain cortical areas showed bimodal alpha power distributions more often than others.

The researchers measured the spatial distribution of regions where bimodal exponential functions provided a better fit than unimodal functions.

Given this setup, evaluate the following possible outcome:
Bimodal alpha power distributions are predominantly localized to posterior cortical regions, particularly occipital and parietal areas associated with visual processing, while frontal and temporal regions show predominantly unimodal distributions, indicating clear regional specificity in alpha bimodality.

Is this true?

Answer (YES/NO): YES